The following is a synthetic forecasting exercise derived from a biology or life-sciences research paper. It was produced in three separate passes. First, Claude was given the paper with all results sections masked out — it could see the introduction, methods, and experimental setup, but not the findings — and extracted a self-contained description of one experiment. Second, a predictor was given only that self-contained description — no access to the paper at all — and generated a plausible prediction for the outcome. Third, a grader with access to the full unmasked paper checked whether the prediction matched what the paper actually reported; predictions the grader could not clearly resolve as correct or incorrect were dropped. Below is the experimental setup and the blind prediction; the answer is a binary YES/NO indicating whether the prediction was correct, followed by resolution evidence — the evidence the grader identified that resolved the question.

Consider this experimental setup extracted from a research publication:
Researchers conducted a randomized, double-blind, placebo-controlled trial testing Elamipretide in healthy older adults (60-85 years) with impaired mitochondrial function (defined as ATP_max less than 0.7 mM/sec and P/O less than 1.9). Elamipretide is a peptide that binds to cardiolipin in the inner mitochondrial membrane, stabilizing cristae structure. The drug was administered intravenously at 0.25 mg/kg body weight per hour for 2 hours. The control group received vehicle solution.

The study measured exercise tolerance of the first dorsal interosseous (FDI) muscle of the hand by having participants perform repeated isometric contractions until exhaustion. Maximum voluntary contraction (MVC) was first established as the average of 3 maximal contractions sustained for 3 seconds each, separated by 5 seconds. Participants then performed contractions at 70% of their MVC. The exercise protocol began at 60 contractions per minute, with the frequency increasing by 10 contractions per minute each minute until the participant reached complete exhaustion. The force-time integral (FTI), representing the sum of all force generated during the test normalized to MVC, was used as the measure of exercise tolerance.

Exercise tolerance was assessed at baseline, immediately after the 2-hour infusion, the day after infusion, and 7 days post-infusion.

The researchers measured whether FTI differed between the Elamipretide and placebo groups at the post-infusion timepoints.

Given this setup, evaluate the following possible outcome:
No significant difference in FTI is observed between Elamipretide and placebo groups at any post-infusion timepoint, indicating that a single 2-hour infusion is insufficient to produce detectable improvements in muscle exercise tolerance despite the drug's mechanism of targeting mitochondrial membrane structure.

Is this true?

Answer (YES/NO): NO